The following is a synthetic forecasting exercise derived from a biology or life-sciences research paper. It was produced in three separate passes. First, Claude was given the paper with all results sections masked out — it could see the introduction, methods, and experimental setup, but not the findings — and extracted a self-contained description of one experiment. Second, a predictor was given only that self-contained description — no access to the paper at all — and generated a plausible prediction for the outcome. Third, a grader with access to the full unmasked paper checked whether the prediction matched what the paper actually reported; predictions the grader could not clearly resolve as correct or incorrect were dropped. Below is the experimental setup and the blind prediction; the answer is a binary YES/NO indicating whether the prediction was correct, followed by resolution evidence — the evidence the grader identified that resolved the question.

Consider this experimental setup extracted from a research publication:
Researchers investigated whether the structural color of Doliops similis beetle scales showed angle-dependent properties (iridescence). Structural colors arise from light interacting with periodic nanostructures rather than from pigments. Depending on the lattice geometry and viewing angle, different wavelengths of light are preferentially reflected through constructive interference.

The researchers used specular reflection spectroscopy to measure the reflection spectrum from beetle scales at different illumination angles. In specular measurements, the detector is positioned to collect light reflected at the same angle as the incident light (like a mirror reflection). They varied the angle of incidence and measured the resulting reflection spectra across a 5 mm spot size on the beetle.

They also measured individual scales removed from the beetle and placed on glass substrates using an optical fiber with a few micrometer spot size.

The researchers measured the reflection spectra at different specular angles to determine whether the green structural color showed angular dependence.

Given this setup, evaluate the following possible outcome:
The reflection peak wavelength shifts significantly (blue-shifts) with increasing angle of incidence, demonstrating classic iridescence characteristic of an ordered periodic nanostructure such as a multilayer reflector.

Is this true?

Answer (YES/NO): NO